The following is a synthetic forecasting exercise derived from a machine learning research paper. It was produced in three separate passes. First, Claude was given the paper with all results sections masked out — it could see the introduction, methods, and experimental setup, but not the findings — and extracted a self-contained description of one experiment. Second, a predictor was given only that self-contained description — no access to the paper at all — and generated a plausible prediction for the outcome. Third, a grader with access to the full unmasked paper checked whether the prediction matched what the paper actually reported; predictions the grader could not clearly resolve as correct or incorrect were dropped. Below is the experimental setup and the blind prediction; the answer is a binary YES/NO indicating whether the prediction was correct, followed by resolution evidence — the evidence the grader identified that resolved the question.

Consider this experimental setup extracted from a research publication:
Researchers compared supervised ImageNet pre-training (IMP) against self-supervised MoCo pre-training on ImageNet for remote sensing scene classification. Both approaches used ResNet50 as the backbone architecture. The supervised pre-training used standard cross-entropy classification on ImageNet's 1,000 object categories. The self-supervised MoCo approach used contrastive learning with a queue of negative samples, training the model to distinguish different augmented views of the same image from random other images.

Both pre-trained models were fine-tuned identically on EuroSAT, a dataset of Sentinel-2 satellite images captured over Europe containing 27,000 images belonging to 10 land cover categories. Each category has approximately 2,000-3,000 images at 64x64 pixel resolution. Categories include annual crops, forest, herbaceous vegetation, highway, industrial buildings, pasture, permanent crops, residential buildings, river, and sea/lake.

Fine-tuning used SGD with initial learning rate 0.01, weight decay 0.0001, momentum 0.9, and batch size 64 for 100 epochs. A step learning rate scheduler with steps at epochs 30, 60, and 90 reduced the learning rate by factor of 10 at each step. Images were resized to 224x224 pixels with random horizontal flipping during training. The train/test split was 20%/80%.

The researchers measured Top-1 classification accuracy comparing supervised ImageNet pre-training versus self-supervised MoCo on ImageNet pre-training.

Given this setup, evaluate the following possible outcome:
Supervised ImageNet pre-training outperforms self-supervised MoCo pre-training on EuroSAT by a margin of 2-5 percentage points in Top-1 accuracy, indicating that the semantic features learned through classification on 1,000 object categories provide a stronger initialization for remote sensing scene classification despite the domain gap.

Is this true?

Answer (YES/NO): NO